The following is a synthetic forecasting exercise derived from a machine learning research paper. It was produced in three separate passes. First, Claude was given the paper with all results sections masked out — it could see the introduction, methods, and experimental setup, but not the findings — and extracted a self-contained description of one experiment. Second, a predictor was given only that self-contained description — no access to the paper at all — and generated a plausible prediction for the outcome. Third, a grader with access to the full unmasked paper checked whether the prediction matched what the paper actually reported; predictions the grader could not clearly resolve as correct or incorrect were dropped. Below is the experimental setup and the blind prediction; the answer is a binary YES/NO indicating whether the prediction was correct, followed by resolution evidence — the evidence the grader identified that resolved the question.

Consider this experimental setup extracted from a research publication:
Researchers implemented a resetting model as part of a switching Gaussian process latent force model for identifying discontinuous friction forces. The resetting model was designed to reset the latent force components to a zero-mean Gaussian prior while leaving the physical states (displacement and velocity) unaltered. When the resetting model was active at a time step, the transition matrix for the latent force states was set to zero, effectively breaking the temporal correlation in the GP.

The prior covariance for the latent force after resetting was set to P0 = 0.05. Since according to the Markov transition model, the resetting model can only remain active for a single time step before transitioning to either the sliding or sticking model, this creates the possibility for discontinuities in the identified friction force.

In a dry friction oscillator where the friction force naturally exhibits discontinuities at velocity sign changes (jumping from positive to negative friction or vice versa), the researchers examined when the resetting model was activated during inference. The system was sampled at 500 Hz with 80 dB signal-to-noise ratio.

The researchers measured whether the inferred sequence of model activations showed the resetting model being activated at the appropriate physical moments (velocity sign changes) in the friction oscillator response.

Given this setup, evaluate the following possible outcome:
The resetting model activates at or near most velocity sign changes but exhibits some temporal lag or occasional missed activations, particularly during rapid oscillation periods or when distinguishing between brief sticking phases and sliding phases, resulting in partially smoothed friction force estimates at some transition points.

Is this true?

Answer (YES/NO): NO